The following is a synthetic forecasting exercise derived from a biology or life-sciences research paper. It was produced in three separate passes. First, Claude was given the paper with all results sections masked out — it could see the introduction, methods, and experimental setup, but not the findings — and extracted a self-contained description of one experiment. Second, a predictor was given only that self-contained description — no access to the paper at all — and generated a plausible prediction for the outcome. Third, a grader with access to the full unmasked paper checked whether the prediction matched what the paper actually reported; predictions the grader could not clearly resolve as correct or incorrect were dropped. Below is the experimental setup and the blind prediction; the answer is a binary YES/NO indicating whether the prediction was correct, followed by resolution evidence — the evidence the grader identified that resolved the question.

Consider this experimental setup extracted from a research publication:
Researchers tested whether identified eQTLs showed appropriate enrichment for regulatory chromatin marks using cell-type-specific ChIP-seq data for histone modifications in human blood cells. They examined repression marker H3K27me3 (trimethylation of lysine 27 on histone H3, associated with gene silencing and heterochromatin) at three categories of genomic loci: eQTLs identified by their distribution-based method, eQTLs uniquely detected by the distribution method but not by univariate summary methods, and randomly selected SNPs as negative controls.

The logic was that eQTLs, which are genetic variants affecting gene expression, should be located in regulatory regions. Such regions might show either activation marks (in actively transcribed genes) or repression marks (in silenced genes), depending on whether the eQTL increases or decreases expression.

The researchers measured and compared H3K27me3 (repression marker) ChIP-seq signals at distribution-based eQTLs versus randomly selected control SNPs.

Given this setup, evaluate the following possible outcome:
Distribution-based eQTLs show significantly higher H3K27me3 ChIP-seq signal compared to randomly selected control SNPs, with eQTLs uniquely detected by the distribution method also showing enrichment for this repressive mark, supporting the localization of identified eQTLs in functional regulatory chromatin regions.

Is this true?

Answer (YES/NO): NO